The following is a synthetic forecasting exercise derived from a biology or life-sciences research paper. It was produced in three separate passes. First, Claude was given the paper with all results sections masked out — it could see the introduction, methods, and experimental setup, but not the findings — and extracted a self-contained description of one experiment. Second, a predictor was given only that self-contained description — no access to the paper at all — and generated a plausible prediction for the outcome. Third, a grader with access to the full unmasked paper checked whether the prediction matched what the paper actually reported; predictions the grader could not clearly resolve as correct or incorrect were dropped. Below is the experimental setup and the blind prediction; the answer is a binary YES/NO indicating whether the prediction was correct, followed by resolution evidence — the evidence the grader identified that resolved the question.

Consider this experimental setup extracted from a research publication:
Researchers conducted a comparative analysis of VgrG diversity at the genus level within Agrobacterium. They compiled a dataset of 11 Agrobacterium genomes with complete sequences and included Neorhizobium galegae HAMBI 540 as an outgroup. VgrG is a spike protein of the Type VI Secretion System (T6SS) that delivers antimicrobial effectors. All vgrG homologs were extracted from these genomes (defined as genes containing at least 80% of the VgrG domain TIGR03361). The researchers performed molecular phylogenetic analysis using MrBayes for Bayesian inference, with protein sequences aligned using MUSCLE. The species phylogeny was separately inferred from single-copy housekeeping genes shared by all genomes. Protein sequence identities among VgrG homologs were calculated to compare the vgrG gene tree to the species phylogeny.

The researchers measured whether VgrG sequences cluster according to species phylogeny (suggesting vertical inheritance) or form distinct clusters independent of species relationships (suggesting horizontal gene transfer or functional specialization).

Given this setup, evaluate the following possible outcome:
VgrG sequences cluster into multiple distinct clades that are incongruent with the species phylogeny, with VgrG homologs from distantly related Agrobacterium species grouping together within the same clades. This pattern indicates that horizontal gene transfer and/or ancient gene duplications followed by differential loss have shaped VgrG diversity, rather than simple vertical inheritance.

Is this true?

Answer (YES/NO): YES